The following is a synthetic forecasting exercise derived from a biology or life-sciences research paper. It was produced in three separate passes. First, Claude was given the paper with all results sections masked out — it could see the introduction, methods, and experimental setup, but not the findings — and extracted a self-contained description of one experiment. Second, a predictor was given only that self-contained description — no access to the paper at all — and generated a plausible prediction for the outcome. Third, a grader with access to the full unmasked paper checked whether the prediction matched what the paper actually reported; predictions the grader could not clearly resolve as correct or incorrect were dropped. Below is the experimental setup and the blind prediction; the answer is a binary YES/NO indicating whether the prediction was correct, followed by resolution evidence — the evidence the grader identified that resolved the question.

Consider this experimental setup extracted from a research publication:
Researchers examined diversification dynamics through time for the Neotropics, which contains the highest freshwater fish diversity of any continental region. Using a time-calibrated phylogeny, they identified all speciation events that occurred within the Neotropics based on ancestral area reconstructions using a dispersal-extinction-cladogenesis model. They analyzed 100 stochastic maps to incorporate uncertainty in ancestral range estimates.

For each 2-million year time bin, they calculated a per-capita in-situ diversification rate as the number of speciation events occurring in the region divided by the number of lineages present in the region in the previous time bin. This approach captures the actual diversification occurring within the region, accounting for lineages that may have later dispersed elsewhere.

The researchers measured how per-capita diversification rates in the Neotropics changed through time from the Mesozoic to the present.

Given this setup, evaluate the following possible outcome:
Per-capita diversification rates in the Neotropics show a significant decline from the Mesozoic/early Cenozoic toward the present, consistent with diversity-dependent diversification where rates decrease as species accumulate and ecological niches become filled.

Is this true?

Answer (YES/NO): NO